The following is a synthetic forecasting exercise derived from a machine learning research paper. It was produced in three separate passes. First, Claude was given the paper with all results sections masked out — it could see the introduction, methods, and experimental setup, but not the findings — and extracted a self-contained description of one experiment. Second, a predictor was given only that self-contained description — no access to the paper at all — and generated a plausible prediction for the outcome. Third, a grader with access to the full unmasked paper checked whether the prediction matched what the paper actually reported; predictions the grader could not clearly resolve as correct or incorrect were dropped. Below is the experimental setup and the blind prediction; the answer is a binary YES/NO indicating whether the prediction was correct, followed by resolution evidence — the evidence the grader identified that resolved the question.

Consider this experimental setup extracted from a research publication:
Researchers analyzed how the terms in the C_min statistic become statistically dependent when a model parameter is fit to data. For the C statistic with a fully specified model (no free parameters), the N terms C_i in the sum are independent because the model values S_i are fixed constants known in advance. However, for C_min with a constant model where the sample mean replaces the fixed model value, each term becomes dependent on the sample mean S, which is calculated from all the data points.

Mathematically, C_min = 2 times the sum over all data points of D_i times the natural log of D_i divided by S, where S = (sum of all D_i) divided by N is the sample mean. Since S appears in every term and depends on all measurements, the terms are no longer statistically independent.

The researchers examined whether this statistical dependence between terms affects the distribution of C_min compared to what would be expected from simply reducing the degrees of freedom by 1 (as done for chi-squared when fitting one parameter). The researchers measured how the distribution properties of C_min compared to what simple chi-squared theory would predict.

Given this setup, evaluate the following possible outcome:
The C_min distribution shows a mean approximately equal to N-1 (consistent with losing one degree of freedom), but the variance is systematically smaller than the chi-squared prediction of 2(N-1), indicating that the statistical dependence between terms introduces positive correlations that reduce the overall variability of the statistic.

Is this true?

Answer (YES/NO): NO